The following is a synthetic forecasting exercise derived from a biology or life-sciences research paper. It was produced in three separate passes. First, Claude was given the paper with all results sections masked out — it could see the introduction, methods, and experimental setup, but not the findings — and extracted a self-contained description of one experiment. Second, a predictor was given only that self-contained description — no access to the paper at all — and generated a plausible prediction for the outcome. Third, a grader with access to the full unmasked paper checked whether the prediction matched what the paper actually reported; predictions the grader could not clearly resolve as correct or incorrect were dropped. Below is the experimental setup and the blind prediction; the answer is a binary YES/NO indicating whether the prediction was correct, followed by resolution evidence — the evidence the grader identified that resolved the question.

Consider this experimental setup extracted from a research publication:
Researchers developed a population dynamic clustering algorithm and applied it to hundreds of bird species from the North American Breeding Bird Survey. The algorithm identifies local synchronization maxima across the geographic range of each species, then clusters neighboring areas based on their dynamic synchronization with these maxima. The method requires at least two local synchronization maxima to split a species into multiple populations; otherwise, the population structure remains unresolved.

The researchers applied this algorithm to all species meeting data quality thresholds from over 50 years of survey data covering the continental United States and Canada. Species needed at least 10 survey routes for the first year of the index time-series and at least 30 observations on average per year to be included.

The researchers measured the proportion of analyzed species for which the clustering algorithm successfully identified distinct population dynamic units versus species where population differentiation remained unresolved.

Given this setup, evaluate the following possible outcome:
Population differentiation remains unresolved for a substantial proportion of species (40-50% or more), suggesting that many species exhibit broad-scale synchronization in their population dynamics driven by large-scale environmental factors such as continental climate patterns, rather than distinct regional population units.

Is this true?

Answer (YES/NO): YES